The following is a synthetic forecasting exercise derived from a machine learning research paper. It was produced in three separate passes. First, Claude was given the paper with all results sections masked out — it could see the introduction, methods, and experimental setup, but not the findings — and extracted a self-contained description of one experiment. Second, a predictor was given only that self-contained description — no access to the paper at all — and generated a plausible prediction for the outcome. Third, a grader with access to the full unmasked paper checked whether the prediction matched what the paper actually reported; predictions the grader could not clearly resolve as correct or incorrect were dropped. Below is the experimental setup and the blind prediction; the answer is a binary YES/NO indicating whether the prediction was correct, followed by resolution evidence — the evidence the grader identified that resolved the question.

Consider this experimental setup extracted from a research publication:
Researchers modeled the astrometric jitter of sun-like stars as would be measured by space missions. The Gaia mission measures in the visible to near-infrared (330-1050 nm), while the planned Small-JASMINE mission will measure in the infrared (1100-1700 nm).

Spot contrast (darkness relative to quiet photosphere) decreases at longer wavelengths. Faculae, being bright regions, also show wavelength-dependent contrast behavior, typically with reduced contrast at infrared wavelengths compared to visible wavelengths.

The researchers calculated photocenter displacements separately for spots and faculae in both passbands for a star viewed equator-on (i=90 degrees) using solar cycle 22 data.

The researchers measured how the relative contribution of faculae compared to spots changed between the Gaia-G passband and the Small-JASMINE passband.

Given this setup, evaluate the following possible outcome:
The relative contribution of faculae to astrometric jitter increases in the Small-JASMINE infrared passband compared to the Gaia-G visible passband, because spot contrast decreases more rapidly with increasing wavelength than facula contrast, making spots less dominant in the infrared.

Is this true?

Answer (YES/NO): NO